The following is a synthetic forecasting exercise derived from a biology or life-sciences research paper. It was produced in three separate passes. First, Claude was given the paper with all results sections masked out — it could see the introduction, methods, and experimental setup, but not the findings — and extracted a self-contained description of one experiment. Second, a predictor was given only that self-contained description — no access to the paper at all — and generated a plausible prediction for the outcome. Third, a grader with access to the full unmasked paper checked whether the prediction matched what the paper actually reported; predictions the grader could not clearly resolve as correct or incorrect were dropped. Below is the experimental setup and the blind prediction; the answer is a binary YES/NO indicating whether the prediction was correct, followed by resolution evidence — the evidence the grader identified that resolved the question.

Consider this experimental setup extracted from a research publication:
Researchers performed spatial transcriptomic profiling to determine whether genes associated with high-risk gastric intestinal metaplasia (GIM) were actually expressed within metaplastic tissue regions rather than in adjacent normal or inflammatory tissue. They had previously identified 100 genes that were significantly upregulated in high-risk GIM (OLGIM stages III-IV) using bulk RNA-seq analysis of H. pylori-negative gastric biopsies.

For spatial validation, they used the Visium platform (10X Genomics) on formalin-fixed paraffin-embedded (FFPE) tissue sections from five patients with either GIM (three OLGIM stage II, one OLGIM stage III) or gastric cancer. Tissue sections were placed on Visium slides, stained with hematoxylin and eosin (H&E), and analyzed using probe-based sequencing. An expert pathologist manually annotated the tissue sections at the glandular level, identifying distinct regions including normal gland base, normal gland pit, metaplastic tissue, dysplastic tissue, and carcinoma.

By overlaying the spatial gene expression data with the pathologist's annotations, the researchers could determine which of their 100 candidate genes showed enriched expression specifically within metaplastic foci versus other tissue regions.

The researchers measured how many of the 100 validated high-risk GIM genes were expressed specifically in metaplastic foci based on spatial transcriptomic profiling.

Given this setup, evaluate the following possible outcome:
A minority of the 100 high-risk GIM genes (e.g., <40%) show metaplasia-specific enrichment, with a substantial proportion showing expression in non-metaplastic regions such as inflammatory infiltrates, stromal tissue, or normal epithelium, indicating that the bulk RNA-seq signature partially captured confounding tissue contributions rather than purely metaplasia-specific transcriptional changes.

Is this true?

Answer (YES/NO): YES